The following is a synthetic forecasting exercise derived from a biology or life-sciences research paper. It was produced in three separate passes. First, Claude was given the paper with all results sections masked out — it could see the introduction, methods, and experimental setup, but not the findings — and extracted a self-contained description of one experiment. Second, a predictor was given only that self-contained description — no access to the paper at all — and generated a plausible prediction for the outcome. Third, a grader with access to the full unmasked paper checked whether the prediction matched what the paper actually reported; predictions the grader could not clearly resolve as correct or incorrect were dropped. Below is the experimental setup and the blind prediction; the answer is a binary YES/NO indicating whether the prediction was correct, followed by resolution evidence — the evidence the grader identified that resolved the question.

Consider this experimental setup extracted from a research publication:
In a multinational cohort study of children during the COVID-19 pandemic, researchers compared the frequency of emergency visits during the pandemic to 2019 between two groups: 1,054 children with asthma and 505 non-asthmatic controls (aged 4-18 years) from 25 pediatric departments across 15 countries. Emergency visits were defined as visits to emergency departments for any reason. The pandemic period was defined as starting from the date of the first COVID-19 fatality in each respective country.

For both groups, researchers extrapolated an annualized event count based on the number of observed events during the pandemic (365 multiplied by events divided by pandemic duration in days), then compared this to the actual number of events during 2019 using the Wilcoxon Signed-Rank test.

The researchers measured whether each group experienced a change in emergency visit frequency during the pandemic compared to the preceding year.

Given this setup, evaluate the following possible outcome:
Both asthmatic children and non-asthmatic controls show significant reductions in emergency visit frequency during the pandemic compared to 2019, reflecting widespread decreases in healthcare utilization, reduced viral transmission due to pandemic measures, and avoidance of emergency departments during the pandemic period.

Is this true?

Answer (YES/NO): NO